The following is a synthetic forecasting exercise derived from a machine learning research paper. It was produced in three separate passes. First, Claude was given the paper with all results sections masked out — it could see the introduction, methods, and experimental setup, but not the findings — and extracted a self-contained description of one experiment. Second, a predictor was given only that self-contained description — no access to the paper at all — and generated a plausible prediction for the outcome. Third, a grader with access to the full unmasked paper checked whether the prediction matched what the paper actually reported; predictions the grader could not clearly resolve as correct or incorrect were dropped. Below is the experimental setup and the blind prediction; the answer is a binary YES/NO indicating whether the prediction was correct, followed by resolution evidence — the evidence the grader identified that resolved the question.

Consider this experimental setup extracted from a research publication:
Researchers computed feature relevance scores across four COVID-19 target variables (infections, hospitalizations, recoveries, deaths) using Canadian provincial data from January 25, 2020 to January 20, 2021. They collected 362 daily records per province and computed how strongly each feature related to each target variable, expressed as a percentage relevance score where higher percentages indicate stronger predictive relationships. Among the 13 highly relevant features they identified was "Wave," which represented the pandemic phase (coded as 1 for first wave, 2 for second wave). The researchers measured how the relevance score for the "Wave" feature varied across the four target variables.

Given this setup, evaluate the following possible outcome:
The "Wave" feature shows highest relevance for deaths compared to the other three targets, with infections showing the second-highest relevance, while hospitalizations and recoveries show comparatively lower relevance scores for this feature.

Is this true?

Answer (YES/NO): NO